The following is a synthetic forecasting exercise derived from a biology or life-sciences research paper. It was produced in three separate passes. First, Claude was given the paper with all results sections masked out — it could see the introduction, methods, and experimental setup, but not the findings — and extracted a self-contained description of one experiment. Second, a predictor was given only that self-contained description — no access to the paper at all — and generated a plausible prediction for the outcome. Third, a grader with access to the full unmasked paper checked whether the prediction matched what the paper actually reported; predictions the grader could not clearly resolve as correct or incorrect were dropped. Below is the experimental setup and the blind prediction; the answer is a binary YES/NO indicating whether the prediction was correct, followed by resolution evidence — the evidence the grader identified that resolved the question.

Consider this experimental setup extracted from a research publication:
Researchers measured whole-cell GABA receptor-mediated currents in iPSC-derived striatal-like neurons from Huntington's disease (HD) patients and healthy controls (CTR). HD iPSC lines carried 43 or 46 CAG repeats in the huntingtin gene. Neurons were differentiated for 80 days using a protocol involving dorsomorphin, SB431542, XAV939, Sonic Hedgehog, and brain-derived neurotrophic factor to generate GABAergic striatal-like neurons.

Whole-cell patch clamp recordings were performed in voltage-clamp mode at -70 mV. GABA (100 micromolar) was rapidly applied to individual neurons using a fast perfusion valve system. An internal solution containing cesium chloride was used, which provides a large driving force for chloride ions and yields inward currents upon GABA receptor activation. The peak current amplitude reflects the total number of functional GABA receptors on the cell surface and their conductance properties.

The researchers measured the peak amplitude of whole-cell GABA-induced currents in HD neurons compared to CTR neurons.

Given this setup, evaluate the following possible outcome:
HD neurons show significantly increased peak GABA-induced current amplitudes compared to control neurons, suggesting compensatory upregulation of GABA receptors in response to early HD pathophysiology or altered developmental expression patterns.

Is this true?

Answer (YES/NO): NO